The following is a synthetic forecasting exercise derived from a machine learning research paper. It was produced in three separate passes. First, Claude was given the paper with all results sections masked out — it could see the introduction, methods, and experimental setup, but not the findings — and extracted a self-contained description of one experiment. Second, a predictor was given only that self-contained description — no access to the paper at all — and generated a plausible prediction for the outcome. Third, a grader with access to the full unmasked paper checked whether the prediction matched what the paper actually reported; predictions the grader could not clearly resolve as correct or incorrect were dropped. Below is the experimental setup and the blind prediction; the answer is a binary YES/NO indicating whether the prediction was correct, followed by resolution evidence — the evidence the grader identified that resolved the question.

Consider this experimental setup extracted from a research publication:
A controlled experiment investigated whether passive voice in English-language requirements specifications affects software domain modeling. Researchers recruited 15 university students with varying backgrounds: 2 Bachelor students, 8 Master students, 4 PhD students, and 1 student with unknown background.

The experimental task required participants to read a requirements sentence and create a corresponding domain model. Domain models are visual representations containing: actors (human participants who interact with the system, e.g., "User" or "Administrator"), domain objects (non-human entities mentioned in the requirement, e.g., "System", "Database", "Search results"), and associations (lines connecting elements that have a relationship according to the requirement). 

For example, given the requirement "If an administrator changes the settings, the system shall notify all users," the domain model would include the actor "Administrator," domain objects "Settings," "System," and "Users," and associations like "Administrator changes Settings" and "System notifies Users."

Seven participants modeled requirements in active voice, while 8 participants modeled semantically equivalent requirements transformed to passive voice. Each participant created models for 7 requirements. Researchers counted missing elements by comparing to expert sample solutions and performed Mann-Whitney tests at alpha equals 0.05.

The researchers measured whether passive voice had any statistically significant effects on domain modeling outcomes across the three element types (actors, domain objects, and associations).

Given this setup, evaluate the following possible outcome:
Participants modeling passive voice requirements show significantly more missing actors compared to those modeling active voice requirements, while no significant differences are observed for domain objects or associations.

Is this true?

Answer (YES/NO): NO